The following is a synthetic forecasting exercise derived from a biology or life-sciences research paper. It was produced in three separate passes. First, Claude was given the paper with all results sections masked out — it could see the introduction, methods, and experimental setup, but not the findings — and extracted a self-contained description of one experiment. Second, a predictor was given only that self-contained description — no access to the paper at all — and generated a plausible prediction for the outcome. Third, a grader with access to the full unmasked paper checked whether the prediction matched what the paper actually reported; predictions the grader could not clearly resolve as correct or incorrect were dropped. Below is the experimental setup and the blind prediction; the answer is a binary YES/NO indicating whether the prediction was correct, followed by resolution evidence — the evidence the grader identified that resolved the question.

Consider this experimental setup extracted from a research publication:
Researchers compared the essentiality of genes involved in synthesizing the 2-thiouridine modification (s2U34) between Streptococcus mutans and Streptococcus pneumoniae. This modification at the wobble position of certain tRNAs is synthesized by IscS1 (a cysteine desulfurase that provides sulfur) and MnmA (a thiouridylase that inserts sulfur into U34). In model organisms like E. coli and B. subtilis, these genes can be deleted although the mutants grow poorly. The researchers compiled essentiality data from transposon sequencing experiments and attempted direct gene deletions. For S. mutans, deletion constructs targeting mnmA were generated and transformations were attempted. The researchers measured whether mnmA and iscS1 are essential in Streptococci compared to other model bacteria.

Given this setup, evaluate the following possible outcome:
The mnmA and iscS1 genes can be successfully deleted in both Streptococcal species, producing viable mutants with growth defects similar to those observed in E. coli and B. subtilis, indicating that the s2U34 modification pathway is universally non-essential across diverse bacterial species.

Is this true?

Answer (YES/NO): NO